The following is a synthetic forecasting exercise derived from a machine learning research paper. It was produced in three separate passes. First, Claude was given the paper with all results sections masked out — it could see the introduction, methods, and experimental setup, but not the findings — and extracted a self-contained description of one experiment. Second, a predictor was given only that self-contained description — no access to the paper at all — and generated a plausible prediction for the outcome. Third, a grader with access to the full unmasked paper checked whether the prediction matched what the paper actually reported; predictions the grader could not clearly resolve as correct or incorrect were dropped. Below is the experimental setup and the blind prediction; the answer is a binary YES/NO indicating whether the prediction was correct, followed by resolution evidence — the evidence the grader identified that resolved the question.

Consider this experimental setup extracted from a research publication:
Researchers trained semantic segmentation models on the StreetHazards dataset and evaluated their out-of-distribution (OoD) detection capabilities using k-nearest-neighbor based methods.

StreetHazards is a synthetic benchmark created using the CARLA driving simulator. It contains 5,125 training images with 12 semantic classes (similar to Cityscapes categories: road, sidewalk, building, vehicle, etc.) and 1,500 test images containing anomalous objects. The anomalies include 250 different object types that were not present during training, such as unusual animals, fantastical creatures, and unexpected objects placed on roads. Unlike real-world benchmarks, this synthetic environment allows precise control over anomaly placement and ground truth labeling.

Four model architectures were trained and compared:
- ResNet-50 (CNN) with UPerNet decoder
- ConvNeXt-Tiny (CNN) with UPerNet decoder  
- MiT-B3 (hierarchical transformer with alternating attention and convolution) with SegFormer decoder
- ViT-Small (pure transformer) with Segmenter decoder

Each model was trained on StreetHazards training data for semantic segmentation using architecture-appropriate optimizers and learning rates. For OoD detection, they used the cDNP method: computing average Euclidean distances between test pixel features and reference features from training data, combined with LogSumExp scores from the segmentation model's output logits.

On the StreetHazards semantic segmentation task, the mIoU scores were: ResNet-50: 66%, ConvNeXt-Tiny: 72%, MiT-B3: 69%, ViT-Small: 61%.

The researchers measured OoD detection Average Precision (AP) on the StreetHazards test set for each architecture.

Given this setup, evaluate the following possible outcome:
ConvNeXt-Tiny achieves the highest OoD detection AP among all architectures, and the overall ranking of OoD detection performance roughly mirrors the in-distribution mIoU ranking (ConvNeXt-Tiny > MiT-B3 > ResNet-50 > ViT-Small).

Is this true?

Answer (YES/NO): NO